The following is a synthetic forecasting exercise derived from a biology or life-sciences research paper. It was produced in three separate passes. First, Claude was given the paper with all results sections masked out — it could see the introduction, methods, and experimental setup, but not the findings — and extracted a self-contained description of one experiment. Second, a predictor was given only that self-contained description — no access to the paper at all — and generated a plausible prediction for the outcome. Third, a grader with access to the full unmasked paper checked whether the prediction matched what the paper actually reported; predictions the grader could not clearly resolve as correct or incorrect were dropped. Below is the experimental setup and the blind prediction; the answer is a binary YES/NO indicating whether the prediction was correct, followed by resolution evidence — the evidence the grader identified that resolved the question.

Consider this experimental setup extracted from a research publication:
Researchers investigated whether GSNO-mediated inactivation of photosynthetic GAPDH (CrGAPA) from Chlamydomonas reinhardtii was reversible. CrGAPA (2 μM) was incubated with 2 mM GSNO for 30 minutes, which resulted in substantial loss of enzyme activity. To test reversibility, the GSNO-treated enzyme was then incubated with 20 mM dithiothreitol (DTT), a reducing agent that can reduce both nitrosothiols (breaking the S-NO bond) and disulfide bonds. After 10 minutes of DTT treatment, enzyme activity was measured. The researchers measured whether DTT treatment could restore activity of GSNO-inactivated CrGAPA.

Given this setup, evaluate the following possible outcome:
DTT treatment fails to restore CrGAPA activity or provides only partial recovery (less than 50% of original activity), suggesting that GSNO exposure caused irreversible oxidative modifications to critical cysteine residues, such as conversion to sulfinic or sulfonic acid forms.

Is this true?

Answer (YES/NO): NO